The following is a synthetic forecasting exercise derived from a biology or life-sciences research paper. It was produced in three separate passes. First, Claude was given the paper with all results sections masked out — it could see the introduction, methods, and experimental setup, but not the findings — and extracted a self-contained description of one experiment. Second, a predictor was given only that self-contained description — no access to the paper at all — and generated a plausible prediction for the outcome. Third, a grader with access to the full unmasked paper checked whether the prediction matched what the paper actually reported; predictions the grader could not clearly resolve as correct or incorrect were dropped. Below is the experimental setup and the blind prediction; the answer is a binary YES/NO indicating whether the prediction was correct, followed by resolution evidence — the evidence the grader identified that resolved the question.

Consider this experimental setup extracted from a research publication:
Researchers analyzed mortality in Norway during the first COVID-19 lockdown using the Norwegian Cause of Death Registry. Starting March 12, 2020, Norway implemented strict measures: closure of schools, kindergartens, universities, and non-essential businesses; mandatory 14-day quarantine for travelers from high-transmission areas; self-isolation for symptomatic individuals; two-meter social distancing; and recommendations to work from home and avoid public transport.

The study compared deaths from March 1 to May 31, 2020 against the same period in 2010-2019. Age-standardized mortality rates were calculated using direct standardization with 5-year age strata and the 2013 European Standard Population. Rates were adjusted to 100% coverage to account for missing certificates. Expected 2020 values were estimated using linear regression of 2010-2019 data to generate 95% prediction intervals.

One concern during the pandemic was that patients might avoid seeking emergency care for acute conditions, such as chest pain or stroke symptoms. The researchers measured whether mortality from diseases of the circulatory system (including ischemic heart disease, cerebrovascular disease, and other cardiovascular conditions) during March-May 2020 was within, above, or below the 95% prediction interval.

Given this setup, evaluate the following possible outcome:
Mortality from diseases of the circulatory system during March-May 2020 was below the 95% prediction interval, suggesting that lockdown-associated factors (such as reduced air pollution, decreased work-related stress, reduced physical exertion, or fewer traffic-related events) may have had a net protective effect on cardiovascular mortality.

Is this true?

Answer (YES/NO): NO